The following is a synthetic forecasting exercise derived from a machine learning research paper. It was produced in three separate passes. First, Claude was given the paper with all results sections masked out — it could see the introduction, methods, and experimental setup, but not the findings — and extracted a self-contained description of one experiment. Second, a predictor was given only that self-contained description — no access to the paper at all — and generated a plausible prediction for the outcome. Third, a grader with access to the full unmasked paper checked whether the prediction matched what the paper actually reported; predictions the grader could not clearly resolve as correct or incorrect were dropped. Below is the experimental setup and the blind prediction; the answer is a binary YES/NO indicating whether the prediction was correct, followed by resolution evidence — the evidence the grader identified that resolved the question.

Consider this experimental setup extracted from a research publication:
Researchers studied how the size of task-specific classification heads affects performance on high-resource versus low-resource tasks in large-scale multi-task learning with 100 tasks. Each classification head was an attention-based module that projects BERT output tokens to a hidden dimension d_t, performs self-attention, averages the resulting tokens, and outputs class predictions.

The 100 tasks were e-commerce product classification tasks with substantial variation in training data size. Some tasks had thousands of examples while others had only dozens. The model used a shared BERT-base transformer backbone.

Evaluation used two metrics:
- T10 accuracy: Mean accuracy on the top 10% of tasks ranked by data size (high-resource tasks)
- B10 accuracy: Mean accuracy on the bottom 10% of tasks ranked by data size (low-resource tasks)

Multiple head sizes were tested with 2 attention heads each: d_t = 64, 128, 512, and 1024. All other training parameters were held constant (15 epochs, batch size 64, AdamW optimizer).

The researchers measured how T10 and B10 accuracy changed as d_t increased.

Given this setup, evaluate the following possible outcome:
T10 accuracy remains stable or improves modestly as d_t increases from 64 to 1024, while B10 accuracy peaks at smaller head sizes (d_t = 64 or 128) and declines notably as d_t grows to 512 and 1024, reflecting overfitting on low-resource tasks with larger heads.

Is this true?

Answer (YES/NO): YES